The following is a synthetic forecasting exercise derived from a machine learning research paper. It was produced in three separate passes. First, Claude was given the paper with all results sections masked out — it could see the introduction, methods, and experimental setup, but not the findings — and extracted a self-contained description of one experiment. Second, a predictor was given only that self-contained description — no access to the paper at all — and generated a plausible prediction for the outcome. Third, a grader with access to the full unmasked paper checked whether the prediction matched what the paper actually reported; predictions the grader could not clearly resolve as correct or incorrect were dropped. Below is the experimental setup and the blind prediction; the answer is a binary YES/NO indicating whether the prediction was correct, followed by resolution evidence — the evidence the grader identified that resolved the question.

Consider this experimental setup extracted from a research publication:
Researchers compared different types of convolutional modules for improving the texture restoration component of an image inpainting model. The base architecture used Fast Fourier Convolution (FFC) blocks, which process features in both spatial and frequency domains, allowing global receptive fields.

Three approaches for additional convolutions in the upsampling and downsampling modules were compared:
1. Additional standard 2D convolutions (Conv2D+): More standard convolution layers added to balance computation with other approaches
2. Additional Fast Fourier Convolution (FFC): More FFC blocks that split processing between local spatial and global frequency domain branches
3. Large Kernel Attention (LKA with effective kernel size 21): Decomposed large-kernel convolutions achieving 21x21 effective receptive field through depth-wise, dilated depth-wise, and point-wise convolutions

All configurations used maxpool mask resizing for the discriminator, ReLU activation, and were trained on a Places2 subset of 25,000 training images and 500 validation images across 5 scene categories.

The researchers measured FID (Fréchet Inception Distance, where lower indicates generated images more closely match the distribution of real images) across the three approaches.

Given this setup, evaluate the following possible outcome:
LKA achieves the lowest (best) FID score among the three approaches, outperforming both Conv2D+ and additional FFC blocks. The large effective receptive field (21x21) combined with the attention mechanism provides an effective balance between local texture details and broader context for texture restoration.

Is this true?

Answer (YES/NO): YES